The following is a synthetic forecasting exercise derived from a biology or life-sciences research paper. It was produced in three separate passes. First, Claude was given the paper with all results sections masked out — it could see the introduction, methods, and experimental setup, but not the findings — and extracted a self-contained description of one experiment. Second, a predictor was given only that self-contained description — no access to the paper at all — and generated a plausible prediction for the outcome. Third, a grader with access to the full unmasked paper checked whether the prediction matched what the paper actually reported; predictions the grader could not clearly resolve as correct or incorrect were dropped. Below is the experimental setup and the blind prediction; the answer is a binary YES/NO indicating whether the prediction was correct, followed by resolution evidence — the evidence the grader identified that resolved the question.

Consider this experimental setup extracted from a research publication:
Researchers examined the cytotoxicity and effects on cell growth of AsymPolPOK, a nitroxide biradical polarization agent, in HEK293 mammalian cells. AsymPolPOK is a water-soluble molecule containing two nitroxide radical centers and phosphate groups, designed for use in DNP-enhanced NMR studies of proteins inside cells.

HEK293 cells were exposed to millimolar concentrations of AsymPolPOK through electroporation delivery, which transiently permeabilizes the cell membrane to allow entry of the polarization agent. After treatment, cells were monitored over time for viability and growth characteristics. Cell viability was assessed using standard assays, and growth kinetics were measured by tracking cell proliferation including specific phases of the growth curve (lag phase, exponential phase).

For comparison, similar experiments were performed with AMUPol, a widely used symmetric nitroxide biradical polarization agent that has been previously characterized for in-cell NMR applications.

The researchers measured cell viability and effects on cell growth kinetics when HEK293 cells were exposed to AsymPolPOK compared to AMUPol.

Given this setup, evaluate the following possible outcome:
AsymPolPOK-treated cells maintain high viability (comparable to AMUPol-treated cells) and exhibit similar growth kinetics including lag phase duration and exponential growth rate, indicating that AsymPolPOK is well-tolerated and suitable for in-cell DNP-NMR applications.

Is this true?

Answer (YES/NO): NO